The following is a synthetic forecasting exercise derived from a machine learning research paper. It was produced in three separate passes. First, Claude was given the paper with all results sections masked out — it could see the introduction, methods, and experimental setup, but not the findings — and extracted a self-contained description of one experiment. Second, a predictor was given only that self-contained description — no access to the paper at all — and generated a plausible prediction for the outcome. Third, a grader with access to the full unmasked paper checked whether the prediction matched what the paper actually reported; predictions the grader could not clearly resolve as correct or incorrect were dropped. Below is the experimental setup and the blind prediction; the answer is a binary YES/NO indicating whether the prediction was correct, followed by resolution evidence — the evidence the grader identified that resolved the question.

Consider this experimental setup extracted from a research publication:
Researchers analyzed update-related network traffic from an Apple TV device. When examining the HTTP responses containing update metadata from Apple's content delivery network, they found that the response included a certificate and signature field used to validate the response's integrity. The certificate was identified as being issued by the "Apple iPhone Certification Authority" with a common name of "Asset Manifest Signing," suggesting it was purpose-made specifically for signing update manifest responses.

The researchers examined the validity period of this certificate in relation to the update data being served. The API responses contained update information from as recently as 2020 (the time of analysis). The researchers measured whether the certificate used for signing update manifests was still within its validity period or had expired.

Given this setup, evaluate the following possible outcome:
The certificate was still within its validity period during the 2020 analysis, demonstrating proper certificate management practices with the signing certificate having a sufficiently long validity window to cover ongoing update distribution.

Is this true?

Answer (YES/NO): NO